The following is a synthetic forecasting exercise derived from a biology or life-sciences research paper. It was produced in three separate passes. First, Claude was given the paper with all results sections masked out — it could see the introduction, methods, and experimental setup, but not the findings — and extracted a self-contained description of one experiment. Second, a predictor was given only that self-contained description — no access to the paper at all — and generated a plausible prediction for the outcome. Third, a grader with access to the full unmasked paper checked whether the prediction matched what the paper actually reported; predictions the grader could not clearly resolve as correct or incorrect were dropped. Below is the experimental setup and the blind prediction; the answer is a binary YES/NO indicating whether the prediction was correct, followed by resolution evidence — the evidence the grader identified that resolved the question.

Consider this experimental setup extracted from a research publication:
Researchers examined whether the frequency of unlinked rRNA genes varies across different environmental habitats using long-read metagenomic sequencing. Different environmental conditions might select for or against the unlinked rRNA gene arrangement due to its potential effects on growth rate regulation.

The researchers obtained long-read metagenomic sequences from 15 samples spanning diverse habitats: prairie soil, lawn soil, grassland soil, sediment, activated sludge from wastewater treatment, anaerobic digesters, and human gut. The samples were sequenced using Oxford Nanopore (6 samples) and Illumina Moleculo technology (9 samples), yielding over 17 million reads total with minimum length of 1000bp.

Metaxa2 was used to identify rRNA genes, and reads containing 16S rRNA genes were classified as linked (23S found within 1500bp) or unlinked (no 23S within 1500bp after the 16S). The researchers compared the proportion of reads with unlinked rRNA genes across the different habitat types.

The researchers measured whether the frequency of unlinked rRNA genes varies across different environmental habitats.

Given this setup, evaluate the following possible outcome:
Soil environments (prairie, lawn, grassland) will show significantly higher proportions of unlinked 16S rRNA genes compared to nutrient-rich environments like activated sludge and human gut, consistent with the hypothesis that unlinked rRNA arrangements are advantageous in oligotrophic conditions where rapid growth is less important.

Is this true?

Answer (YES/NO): YES